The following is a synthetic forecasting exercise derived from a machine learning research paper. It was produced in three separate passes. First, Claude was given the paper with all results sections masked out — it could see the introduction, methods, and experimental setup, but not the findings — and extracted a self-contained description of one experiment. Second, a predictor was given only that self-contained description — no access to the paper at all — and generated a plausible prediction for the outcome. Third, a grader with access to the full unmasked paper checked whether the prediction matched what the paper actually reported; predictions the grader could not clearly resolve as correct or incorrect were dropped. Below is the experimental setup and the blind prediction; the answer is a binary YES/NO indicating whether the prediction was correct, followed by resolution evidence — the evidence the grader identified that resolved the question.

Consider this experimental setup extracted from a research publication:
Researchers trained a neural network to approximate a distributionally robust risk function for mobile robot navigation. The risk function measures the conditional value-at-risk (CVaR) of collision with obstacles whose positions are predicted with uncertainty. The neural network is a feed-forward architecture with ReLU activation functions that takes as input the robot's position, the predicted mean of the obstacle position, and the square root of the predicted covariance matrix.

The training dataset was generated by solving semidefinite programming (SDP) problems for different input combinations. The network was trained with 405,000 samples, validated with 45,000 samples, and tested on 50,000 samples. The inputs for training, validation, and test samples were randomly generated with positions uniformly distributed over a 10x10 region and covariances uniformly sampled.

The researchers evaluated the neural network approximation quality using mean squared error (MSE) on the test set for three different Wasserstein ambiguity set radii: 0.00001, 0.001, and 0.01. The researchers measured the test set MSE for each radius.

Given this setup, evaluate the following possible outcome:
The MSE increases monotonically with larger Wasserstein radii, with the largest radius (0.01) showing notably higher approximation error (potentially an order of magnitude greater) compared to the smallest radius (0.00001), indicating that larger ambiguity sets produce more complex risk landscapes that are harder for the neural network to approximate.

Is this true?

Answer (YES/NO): NO